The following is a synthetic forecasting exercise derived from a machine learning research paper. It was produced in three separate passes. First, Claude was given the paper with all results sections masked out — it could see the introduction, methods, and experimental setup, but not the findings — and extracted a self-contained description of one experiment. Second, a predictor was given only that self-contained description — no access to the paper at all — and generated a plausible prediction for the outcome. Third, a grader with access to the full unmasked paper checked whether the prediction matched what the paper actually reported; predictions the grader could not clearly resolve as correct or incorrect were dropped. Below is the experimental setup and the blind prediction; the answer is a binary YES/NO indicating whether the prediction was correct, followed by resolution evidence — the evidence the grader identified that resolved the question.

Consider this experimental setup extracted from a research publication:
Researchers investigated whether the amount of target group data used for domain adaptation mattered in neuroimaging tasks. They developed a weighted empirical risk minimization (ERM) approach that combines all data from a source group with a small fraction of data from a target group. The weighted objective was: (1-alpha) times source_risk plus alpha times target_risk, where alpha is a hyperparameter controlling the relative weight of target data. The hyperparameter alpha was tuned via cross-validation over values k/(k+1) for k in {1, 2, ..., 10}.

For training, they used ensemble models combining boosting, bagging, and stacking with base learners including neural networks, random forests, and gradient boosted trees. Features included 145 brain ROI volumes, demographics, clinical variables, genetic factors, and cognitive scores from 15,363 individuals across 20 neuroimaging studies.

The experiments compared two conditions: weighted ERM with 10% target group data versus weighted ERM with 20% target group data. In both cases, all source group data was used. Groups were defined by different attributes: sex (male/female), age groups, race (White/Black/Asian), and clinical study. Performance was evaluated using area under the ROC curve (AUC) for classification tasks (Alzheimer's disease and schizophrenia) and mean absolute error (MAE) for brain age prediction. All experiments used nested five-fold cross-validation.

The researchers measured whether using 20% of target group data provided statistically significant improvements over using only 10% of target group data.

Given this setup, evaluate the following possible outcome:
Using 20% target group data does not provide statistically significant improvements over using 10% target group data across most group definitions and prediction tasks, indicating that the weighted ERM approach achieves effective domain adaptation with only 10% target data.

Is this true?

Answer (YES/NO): YES